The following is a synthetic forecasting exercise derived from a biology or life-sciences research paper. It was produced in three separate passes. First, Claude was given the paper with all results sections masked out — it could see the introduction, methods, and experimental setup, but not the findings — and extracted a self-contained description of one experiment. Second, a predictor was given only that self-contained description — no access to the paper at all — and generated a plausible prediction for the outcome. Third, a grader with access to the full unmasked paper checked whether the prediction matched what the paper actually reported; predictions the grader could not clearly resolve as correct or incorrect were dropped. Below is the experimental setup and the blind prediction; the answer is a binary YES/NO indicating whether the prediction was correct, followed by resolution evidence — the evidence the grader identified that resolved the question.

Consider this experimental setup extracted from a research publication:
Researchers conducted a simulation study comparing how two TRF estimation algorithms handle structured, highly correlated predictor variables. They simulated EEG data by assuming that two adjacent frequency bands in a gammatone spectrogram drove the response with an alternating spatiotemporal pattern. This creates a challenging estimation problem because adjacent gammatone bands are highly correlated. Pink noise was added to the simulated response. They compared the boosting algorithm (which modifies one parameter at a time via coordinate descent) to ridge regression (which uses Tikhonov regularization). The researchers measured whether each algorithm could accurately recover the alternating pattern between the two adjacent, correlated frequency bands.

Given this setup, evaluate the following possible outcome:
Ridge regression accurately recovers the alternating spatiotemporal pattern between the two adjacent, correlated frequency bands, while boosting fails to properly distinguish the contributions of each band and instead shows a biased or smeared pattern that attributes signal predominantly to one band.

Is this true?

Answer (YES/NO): NO